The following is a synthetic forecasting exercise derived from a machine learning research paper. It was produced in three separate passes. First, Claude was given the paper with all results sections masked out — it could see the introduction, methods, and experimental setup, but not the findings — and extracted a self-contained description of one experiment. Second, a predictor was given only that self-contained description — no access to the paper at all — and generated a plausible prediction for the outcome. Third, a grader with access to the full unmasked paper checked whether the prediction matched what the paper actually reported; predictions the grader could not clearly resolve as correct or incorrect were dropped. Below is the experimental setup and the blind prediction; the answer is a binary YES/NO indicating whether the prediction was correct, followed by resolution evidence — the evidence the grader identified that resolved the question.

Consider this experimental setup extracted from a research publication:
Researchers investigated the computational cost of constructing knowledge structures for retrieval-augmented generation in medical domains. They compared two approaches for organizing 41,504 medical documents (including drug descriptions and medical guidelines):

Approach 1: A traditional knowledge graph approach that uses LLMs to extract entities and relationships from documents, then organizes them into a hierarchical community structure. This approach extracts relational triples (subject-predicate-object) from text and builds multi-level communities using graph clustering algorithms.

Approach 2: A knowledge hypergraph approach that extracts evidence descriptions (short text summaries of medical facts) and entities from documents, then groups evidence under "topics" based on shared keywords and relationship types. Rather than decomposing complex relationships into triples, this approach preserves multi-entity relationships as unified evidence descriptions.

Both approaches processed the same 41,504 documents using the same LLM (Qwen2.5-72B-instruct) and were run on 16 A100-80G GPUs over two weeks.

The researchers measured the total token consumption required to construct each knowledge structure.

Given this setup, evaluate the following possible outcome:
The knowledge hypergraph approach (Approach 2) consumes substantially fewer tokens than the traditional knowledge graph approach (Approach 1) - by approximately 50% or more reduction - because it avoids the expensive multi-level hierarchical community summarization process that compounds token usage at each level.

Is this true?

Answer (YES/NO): NO